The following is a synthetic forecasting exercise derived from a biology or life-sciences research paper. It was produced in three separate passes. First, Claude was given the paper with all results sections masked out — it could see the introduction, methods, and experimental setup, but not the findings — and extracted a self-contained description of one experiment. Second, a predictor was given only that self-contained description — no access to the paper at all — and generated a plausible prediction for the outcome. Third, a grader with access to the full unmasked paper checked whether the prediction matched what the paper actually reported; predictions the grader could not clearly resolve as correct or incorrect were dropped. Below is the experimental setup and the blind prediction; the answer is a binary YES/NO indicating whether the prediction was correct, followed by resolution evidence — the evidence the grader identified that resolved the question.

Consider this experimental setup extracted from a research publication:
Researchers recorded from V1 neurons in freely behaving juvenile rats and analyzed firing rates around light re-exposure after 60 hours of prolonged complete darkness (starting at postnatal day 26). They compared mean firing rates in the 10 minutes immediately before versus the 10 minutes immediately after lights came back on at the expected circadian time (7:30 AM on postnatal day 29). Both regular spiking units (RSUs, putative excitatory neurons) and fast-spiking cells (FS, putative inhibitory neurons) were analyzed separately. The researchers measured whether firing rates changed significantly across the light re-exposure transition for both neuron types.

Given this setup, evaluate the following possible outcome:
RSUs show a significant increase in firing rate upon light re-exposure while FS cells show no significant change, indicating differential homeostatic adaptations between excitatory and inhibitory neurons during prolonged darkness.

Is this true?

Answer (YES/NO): NO